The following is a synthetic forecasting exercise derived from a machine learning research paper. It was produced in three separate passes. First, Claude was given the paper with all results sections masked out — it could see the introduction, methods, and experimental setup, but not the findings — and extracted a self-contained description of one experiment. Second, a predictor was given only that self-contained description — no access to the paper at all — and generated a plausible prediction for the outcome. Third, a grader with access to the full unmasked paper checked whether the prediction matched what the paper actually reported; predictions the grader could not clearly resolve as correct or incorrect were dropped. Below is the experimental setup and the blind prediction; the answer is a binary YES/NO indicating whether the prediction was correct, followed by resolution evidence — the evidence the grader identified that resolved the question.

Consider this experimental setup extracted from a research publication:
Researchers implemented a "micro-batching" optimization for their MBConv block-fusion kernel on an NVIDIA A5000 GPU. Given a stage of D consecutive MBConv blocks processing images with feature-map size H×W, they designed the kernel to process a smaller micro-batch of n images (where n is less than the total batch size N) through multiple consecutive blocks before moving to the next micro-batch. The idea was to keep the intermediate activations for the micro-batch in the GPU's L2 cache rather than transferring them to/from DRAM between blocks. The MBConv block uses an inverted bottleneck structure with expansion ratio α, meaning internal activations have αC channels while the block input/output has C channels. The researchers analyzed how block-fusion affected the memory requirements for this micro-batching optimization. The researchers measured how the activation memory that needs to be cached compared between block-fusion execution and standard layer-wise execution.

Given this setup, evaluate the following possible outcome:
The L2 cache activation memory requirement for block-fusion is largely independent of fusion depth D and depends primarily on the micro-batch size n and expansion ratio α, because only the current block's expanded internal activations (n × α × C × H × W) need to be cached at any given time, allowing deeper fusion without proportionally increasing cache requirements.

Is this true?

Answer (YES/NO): NO